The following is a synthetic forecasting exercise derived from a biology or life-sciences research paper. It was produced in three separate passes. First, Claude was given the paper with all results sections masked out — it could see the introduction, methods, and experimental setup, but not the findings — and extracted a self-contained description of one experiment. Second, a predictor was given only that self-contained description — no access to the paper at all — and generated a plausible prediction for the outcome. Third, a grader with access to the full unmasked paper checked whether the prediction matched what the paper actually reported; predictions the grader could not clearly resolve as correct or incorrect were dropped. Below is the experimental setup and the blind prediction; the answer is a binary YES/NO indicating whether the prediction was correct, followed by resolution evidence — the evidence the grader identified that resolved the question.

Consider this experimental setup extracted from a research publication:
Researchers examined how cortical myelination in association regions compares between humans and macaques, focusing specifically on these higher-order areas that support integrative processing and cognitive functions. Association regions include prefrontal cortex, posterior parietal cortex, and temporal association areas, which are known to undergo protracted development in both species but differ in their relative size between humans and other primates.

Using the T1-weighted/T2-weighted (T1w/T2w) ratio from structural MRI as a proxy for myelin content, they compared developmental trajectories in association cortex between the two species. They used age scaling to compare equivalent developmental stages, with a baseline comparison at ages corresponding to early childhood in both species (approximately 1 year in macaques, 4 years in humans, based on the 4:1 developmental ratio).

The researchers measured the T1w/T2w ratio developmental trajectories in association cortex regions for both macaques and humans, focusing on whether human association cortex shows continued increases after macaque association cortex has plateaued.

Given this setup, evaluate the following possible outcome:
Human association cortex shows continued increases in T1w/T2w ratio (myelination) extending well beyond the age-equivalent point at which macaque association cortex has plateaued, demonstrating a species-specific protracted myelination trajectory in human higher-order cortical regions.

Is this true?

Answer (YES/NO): YES